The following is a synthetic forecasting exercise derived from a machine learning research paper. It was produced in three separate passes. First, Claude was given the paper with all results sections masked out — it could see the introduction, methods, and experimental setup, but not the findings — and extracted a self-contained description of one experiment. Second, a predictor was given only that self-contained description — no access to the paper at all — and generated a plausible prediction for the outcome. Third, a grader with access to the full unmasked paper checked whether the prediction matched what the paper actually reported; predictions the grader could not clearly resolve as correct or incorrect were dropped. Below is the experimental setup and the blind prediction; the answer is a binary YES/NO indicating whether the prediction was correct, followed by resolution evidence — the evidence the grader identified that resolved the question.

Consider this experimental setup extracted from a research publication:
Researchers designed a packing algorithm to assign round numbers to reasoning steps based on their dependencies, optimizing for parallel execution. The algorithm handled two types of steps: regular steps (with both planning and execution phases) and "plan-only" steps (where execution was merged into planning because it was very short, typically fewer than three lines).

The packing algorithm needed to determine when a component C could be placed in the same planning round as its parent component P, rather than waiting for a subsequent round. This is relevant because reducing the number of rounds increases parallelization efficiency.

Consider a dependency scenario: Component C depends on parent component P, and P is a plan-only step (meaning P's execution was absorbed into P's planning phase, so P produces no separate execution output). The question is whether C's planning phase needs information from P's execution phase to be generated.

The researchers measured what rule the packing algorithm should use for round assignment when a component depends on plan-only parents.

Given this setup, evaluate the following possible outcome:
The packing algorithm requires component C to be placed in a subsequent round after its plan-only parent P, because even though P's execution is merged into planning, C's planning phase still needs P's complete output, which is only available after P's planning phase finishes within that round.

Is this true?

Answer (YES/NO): NO